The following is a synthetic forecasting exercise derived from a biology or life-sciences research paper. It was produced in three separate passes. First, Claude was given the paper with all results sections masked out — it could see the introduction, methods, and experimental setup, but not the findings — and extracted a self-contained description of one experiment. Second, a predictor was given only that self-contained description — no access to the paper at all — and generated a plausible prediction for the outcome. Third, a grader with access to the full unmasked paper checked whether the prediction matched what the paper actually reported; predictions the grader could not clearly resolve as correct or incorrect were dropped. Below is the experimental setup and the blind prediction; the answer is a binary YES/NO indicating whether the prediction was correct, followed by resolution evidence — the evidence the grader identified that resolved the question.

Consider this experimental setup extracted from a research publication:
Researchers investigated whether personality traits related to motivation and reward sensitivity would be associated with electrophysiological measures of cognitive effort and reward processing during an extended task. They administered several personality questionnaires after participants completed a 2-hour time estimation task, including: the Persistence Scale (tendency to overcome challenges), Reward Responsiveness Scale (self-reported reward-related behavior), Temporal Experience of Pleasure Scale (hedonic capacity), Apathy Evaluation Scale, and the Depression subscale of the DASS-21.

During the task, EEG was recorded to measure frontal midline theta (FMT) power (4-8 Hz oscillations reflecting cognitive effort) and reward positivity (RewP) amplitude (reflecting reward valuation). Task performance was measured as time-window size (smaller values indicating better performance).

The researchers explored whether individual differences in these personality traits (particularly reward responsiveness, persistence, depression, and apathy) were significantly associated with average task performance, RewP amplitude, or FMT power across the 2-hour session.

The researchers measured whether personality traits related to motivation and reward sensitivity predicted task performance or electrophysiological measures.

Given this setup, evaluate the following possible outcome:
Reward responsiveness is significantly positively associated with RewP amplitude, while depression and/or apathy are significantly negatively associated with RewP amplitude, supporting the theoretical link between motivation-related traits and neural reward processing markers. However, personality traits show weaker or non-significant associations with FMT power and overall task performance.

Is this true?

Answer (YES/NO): NO